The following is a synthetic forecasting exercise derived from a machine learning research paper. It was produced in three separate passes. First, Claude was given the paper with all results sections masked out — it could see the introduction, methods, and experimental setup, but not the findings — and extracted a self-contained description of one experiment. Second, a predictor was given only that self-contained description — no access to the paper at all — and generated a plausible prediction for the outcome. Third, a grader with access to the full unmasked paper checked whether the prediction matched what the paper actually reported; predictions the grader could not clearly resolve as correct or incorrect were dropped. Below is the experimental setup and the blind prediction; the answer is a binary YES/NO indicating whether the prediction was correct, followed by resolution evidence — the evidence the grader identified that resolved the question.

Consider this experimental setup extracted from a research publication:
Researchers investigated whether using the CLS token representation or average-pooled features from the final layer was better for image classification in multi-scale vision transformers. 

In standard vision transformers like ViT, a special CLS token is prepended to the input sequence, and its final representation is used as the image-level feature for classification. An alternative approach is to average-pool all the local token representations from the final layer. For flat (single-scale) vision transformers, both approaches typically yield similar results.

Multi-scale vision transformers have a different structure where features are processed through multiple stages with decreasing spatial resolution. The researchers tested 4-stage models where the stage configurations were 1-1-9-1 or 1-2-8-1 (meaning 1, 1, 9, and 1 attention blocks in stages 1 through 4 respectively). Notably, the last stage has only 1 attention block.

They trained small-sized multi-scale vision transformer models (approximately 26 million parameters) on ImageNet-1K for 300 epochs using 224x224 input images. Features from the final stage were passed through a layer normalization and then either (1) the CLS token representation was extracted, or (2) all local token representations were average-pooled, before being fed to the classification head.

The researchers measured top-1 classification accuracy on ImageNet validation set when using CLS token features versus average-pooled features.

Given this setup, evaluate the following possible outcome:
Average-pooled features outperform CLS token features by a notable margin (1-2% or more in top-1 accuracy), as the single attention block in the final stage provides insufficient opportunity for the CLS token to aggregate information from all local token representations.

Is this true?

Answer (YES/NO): NO